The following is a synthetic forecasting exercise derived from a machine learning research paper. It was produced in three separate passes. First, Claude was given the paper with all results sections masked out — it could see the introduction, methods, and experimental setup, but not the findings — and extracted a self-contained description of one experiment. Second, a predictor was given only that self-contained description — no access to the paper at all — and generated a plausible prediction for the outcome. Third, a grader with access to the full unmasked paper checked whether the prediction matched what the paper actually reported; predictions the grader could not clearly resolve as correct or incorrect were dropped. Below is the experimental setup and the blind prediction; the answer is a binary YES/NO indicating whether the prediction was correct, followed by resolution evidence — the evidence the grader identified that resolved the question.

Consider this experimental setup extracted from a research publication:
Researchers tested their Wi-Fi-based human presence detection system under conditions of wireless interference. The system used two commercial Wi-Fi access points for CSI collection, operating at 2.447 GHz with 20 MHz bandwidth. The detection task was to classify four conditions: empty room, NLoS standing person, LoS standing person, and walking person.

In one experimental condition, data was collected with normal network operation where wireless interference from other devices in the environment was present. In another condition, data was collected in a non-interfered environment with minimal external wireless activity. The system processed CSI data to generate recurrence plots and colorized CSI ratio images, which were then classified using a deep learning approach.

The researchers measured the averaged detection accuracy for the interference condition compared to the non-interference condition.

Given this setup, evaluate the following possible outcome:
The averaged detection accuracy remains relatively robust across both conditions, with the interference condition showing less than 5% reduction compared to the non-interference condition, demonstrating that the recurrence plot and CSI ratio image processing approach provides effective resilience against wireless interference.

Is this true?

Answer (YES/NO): YES